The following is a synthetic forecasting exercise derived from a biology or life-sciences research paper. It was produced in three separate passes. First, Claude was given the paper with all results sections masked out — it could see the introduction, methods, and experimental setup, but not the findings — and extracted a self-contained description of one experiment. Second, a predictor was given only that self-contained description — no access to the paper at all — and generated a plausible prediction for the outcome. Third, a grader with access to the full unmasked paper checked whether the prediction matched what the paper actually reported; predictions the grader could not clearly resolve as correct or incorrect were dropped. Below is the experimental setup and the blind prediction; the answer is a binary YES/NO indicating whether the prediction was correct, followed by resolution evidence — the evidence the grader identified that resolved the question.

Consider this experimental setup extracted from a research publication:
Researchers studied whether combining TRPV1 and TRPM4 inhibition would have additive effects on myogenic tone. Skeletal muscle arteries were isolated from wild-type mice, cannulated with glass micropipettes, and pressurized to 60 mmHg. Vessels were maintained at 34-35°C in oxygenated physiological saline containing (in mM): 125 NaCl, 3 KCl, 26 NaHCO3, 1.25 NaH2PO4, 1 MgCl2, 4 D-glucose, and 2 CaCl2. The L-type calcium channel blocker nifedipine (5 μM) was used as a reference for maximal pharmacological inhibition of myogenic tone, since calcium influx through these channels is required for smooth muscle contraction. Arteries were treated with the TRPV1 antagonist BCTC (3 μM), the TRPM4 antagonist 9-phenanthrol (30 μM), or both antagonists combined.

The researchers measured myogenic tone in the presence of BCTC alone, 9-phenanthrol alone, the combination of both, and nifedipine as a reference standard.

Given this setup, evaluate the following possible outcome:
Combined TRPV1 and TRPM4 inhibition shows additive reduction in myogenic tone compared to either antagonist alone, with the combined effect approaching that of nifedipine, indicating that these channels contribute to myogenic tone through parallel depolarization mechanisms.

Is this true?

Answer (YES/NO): YES